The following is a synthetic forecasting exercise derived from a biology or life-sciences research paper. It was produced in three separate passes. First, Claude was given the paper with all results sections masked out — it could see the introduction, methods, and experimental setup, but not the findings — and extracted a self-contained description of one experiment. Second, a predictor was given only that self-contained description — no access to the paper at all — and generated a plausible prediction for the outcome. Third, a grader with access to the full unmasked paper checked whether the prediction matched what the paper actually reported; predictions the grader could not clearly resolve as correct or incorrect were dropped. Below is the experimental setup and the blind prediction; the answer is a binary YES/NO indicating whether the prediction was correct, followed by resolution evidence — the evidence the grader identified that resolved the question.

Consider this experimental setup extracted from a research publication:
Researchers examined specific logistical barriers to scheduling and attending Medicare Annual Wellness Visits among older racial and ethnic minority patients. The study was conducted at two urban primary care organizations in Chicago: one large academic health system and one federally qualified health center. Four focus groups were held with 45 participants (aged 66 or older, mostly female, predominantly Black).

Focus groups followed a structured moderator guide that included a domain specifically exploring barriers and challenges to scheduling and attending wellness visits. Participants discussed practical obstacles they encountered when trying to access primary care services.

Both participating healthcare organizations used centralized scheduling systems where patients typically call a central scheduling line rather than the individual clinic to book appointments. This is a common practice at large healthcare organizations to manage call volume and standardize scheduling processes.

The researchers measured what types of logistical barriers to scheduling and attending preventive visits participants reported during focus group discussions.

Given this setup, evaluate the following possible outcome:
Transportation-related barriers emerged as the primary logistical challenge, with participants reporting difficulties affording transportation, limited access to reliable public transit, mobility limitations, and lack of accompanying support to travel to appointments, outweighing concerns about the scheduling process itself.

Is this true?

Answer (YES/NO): NO